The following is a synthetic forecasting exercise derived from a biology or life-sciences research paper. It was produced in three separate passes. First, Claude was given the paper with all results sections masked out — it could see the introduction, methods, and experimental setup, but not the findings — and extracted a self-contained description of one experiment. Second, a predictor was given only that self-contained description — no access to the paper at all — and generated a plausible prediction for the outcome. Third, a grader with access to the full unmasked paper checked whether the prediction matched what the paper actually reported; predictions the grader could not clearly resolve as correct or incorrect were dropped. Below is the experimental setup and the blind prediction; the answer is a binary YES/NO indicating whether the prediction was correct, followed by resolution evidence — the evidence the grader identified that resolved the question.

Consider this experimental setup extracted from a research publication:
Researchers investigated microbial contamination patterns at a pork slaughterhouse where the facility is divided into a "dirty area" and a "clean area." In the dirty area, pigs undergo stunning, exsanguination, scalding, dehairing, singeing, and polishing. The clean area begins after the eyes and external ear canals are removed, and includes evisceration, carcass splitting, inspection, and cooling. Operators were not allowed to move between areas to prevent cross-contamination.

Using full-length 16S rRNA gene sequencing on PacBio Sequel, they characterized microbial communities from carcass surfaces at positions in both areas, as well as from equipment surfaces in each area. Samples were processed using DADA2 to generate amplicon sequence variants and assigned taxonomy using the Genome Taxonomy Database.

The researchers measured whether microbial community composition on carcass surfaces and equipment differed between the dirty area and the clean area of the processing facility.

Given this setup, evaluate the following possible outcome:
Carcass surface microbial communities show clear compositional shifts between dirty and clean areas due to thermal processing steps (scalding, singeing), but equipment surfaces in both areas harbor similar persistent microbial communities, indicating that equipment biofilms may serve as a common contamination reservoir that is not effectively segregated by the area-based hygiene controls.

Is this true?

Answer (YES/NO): NO